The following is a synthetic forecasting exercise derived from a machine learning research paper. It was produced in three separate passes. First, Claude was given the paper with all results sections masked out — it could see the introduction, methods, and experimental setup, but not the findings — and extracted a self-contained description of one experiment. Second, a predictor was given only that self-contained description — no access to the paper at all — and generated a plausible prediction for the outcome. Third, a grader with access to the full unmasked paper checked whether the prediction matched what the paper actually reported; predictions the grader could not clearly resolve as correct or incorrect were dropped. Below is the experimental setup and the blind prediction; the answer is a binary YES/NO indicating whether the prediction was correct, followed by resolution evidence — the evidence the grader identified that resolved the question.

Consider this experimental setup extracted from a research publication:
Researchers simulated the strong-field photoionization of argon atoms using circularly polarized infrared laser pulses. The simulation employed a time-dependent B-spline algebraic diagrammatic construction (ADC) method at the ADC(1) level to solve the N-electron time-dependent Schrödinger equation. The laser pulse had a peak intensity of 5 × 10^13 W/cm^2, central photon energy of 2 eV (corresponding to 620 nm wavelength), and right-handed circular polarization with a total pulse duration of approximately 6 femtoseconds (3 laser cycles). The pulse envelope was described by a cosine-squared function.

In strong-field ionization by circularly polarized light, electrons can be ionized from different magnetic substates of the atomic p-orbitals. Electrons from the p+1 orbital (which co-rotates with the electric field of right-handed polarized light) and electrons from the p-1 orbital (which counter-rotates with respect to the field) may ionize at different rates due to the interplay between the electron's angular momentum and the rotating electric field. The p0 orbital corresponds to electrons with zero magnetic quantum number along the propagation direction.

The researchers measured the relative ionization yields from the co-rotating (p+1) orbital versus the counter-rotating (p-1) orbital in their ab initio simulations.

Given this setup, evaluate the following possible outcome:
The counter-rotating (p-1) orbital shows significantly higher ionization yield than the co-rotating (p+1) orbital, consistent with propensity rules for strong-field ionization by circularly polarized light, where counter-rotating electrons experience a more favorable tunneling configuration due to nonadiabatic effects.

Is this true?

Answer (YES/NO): YES